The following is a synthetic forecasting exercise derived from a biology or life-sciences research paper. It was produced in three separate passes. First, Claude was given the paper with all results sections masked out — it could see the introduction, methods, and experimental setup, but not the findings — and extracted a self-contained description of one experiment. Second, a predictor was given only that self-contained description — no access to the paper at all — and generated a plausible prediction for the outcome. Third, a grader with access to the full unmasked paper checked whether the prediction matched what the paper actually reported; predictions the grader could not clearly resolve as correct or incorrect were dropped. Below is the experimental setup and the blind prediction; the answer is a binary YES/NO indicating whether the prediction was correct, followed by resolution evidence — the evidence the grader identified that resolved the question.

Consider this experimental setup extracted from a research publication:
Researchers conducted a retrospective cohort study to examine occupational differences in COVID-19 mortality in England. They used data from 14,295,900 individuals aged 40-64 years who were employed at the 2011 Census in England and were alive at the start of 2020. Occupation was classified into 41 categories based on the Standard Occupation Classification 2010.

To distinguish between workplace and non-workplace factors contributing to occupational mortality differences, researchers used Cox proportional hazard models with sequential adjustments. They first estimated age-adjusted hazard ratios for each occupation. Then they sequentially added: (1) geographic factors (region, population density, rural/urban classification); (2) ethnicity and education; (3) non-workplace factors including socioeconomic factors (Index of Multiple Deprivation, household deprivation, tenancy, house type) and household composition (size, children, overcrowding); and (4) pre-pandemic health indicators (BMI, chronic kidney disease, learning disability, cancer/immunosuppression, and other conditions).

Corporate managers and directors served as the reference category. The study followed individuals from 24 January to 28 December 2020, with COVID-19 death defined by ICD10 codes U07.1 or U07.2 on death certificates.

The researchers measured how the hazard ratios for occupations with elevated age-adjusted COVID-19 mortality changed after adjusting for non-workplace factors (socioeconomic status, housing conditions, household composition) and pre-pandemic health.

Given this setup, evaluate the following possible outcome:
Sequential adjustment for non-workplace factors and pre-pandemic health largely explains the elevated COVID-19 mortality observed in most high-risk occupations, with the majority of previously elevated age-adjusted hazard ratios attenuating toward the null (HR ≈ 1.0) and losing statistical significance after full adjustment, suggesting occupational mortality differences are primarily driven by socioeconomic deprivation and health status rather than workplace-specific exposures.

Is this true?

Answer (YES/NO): NO